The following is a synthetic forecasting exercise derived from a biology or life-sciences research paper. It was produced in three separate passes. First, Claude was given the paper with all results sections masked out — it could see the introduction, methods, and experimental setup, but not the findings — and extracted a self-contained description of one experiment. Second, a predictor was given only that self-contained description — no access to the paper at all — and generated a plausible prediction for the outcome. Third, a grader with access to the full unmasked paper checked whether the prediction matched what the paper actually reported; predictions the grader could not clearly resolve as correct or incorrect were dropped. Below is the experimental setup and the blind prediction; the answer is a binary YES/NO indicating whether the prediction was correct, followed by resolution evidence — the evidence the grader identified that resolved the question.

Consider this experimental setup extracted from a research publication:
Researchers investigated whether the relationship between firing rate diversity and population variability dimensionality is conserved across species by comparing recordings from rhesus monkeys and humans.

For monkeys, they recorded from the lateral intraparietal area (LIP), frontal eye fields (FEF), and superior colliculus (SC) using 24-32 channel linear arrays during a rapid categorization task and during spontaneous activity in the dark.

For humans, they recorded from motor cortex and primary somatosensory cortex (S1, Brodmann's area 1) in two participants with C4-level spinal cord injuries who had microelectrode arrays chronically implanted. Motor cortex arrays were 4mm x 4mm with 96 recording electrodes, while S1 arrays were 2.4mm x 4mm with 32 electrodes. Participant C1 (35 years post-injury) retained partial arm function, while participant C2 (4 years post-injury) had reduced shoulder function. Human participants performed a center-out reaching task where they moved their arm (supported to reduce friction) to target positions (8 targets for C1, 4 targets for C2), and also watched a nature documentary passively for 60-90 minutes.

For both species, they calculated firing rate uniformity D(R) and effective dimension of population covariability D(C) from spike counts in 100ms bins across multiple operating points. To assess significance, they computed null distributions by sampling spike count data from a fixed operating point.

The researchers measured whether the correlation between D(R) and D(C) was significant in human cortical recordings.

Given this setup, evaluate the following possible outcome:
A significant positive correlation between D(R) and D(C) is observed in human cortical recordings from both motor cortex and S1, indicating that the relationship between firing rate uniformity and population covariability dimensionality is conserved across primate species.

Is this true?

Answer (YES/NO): NO